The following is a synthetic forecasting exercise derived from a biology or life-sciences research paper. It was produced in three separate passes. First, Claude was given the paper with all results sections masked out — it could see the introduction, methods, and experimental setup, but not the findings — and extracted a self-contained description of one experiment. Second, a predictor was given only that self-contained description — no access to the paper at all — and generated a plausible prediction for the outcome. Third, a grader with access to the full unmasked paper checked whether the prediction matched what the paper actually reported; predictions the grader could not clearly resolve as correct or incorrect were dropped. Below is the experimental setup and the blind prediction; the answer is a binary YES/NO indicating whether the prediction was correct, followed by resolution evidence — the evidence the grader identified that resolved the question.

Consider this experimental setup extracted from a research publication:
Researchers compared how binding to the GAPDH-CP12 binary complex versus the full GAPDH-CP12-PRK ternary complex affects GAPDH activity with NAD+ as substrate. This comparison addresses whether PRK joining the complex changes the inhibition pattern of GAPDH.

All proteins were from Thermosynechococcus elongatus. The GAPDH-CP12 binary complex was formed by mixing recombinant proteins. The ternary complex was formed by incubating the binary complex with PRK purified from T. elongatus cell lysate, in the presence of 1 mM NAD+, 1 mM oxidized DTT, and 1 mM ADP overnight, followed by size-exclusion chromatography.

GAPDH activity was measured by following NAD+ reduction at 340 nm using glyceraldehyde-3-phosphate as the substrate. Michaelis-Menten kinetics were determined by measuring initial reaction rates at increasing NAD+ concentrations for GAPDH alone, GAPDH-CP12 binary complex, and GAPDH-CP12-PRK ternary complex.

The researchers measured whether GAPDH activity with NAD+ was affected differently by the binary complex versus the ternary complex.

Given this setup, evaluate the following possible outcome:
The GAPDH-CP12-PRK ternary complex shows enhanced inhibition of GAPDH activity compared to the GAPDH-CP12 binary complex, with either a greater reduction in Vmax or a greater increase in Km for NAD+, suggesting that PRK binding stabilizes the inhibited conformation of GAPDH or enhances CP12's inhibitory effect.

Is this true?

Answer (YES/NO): NO